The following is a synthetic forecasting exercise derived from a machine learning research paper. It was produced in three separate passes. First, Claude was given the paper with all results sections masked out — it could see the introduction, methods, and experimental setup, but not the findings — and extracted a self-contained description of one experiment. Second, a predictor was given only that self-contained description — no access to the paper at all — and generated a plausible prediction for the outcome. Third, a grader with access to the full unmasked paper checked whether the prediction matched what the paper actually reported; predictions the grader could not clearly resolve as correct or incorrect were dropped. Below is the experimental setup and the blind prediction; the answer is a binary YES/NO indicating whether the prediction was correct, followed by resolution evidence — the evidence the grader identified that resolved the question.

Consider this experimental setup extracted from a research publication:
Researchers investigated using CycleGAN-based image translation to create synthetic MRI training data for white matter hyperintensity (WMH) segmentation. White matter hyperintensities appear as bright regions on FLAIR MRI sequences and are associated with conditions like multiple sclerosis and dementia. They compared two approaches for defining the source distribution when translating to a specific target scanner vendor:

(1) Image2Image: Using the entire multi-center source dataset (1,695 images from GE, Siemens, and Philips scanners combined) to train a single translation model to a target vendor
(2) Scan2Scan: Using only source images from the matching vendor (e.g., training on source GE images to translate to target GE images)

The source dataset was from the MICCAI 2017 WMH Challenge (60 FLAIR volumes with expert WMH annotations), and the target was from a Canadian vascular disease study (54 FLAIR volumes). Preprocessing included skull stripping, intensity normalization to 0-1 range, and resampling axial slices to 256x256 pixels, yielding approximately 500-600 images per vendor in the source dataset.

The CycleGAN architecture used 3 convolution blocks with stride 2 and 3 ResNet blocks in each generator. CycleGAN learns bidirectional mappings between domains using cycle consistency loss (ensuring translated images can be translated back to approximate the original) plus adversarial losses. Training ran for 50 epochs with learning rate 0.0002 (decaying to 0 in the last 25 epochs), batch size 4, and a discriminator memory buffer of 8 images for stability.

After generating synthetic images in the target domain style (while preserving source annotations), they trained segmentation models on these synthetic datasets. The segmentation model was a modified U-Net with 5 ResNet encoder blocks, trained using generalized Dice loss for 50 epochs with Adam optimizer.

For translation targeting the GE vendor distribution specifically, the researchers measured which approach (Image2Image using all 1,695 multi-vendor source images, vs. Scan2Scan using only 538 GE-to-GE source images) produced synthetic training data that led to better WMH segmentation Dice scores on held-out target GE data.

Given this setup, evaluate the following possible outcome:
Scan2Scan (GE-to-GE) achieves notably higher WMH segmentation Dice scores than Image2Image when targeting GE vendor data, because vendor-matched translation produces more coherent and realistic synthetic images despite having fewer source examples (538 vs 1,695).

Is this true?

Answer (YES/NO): NO